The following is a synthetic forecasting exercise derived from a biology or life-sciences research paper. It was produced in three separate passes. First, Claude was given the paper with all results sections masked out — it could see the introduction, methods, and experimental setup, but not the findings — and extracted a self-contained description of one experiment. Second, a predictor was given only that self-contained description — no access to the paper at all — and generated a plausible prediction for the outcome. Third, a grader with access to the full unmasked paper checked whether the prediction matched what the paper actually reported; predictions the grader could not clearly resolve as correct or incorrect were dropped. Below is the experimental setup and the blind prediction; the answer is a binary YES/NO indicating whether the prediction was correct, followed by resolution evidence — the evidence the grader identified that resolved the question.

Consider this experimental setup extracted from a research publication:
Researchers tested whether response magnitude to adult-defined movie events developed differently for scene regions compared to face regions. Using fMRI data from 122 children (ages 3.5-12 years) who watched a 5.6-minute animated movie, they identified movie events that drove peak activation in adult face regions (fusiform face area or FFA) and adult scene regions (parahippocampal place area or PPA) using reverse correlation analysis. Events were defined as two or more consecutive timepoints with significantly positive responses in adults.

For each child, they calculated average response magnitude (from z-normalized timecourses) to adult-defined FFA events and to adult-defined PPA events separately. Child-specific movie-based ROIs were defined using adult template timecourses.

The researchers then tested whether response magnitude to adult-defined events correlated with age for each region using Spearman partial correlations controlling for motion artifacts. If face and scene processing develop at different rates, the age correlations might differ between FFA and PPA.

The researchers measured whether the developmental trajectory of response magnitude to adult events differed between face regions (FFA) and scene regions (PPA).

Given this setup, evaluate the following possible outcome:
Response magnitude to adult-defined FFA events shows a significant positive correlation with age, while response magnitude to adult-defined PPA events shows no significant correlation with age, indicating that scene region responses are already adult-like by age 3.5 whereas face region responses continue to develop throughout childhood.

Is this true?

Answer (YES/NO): NO